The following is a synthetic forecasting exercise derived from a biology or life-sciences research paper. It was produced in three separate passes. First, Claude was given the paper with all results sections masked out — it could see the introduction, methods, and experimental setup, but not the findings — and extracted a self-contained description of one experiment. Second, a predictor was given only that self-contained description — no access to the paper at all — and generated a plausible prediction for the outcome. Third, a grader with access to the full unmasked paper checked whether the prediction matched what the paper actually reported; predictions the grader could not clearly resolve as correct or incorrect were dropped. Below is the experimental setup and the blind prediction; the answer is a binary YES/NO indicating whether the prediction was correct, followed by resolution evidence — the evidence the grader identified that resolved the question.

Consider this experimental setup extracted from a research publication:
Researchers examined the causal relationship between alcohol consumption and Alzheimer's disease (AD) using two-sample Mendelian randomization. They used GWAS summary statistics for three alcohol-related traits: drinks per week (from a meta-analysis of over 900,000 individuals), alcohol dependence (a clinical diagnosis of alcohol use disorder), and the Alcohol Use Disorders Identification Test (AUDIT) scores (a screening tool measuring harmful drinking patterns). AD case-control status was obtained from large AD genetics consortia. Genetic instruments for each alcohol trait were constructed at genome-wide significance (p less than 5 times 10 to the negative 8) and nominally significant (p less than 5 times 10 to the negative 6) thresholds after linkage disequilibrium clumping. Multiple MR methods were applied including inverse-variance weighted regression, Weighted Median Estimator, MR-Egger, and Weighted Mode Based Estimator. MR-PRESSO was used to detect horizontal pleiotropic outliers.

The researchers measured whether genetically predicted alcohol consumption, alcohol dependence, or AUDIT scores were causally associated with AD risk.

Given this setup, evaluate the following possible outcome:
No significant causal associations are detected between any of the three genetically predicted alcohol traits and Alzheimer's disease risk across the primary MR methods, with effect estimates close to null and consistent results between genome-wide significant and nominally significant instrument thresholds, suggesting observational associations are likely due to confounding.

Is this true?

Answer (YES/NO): YES